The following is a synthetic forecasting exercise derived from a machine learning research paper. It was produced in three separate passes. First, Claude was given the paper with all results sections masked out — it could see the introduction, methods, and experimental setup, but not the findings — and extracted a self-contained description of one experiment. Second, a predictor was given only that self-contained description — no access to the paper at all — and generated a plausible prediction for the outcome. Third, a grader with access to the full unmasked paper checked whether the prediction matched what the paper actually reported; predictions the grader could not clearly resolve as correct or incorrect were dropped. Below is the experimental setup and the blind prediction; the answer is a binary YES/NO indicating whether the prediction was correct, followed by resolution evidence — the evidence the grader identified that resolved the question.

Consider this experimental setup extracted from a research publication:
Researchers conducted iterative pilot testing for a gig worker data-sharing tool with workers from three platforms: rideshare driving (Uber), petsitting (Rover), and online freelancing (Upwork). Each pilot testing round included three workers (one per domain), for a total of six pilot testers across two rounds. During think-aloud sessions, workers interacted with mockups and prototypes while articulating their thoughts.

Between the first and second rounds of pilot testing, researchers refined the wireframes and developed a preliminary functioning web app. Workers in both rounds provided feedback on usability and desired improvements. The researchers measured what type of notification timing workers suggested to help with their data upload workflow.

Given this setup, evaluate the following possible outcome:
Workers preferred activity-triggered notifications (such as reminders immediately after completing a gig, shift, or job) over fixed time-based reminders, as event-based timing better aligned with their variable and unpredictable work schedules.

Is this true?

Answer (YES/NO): NO